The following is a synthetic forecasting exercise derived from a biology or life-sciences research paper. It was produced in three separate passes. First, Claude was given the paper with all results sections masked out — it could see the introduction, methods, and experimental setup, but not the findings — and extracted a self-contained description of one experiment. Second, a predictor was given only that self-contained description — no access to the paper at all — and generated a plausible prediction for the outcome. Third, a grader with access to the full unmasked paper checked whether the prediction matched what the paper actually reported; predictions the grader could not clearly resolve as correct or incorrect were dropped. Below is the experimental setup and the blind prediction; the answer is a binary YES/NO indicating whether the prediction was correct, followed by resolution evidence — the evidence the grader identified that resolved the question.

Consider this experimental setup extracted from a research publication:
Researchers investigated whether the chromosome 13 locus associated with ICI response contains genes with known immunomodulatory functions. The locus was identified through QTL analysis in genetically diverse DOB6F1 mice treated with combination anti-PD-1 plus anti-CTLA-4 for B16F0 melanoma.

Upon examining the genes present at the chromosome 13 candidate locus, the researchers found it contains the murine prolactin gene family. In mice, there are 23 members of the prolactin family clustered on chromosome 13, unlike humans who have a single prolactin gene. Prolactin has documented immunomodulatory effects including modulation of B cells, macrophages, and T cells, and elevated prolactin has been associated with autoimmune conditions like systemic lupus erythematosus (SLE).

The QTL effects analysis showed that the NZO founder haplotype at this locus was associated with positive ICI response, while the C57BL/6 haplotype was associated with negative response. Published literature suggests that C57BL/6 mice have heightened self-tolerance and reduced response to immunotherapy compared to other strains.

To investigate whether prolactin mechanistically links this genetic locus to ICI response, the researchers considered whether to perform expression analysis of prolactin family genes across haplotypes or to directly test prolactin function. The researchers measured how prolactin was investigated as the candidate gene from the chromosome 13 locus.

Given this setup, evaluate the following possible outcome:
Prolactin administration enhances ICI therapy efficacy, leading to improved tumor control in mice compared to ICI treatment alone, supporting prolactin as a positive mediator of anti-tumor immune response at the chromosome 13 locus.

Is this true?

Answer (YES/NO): YES